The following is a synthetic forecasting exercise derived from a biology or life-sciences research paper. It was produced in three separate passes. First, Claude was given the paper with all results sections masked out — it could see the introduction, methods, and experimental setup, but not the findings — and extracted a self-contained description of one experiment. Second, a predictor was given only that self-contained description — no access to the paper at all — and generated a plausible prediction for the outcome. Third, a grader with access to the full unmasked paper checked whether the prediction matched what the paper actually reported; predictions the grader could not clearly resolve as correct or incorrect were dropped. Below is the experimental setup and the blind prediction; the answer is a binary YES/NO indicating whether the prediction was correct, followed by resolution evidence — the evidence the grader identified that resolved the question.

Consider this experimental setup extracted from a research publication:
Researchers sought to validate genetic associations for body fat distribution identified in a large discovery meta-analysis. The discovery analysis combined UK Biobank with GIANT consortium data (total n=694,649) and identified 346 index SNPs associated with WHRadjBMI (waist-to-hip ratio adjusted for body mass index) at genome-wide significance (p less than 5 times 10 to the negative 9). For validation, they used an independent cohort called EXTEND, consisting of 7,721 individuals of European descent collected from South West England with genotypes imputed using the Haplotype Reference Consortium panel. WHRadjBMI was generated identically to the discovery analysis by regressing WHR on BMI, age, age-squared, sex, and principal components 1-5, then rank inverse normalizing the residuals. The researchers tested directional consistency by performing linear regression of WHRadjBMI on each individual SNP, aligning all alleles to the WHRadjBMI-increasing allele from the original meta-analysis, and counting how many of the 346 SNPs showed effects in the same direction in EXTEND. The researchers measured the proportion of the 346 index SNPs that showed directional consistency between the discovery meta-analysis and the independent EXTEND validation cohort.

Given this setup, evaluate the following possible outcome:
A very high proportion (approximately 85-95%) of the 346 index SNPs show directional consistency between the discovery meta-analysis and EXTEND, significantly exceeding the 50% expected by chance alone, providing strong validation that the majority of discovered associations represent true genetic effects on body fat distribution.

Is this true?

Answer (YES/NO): NO